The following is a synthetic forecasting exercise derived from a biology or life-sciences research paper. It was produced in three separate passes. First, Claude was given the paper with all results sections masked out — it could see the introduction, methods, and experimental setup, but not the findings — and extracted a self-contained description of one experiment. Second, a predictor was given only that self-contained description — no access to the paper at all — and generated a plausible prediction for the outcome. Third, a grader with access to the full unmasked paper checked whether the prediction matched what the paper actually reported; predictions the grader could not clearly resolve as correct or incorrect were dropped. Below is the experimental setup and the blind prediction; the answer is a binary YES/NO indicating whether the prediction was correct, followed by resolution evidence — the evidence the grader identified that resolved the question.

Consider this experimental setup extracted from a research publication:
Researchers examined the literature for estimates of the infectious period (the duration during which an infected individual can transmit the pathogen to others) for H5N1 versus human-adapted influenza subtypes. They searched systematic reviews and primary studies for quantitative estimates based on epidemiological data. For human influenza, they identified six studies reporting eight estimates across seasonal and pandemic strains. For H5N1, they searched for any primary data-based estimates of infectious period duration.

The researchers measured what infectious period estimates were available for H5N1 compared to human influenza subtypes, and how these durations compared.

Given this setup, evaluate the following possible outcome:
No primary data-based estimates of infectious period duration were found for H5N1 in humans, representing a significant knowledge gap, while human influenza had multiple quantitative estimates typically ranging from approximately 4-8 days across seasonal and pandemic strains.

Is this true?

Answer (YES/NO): NO